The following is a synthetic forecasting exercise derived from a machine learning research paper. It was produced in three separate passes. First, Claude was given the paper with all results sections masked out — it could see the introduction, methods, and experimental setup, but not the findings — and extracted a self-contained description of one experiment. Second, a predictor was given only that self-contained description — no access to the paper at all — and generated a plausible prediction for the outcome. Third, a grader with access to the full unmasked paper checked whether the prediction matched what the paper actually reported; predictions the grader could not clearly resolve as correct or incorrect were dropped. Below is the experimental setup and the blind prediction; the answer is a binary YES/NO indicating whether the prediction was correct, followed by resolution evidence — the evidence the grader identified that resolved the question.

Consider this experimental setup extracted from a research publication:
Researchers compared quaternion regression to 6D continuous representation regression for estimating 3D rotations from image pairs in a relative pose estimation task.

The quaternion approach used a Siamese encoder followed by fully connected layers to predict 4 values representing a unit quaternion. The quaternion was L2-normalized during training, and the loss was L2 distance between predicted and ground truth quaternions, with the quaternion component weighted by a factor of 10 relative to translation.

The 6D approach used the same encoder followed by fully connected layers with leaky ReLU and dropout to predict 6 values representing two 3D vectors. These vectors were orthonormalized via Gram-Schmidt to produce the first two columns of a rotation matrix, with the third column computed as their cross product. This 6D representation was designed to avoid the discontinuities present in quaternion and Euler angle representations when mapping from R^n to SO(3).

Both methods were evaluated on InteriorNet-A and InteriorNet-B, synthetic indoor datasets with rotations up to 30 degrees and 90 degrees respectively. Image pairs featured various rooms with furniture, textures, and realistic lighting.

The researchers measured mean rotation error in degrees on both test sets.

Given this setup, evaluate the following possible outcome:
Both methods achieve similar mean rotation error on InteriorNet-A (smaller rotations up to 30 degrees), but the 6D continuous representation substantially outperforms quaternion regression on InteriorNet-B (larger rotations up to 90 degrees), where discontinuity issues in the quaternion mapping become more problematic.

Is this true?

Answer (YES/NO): NO